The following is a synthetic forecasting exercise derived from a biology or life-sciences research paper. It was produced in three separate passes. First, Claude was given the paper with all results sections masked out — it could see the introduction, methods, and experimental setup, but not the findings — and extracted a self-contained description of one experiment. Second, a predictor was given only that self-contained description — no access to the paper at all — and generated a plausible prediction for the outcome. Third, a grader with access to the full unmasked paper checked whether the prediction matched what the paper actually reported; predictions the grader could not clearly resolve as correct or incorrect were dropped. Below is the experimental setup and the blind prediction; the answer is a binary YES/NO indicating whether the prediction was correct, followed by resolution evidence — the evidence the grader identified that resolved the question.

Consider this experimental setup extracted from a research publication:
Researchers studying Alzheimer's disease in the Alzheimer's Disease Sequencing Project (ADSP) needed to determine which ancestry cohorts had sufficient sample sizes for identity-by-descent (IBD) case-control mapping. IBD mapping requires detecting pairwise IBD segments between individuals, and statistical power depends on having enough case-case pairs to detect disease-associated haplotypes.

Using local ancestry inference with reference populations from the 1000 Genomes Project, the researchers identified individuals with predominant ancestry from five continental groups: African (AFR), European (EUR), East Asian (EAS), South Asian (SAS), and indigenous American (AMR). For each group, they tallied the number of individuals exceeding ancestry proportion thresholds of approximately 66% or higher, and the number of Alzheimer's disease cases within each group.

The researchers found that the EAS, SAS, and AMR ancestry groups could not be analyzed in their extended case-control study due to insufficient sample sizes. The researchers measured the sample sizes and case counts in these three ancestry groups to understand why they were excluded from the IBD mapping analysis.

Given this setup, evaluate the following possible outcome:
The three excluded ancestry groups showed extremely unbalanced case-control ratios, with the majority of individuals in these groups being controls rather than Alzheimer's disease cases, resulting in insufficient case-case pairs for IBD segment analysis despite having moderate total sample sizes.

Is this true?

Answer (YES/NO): NO